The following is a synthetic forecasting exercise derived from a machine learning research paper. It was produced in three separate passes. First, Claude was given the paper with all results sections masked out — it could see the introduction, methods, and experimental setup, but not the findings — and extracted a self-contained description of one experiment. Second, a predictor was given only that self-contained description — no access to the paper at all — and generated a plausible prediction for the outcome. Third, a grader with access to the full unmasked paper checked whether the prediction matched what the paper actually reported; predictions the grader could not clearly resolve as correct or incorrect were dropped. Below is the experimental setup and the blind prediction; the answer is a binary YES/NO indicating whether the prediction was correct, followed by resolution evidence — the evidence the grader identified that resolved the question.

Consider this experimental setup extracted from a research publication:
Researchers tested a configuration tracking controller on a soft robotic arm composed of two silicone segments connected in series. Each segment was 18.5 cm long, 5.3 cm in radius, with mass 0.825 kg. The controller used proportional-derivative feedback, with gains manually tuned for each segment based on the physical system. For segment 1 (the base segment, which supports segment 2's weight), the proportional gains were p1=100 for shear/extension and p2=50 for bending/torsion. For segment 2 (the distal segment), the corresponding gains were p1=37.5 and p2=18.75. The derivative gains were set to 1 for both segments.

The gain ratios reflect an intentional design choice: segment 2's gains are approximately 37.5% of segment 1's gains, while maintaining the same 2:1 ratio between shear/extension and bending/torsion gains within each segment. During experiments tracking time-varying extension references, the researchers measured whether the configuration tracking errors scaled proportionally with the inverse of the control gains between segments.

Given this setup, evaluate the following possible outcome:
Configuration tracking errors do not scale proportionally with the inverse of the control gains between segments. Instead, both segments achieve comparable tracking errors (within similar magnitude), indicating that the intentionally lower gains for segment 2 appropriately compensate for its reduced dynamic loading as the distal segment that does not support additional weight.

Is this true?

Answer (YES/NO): YES